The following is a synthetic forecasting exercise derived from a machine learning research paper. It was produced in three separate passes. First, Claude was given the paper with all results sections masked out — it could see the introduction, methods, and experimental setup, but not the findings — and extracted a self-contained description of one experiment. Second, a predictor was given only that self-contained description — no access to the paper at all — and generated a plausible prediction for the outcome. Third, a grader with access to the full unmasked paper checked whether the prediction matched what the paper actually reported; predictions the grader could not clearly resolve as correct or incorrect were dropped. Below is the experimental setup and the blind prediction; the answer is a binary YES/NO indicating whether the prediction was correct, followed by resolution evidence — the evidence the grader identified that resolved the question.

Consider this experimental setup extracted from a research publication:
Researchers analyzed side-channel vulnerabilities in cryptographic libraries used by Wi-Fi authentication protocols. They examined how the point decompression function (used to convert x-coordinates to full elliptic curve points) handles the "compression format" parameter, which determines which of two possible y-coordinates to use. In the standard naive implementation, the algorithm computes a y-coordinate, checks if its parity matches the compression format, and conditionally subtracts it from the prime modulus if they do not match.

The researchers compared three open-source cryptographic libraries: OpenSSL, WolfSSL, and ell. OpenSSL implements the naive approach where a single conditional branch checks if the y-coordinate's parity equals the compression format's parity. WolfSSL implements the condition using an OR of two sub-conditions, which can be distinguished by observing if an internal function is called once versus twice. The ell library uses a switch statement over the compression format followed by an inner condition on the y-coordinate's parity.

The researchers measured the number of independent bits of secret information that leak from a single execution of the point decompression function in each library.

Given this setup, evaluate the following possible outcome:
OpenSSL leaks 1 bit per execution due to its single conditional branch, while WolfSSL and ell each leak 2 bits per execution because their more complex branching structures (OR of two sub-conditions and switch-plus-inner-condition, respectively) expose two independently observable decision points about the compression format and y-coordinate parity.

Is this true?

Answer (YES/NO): YES